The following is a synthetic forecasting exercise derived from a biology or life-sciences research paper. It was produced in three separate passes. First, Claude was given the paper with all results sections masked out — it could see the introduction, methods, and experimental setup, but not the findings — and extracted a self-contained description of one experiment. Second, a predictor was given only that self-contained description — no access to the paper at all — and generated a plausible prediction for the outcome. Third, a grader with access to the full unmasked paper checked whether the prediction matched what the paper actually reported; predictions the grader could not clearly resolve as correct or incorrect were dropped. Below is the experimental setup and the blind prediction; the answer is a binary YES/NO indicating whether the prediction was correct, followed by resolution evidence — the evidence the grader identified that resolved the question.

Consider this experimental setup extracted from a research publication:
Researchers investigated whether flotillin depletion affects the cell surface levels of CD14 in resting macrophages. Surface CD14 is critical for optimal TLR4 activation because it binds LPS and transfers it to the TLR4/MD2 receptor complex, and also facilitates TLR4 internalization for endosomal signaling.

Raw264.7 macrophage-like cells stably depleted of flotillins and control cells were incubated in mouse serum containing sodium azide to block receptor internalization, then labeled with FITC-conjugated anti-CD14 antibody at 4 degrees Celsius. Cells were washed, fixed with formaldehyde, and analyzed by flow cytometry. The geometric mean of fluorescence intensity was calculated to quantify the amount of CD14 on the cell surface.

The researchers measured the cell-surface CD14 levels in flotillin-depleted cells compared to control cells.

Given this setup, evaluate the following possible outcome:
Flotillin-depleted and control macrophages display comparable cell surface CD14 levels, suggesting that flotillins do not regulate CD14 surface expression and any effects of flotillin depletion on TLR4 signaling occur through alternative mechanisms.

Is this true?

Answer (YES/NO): NO